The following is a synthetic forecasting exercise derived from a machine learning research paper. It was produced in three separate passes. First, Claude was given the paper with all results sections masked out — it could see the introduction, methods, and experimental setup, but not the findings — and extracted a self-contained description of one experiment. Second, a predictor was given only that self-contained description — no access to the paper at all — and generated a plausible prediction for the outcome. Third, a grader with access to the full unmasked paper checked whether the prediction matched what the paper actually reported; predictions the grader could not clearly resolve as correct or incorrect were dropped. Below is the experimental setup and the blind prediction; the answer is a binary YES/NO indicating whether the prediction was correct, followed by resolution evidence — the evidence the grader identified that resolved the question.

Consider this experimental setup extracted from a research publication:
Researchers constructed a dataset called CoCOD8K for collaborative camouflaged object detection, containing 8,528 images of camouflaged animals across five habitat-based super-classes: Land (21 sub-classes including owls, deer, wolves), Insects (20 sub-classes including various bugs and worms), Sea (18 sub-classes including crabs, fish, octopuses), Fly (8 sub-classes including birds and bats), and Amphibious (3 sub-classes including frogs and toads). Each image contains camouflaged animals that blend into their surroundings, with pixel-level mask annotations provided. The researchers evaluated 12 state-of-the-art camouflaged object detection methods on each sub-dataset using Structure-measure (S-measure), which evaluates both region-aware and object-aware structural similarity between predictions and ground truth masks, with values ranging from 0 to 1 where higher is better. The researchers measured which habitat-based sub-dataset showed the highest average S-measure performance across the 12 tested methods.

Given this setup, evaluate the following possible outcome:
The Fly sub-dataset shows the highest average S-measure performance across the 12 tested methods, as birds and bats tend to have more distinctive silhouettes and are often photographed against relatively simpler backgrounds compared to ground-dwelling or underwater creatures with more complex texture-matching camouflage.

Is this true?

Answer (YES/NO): NO